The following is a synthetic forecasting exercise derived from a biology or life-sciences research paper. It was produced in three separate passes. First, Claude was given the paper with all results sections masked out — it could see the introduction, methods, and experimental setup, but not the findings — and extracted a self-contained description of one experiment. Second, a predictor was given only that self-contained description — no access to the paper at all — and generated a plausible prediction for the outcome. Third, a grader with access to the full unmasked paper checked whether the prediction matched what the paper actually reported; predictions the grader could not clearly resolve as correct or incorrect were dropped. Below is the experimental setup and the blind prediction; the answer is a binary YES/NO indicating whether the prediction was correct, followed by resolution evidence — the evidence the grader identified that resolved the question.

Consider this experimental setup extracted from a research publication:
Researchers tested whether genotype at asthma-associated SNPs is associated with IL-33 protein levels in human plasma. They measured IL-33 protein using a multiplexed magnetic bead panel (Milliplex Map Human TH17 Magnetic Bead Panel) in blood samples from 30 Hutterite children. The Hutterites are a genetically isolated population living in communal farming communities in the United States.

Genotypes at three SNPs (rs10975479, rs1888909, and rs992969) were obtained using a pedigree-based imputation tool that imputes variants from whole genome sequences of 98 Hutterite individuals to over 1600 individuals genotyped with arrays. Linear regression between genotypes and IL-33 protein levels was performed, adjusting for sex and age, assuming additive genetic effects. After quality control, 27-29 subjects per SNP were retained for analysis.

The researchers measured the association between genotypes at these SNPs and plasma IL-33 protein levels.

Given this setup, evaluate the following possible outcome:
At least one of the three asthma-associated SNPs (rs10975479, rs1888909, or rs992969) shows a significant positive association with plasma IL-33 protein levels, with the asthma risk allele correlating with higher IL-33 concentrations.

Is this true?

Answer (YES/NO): YES